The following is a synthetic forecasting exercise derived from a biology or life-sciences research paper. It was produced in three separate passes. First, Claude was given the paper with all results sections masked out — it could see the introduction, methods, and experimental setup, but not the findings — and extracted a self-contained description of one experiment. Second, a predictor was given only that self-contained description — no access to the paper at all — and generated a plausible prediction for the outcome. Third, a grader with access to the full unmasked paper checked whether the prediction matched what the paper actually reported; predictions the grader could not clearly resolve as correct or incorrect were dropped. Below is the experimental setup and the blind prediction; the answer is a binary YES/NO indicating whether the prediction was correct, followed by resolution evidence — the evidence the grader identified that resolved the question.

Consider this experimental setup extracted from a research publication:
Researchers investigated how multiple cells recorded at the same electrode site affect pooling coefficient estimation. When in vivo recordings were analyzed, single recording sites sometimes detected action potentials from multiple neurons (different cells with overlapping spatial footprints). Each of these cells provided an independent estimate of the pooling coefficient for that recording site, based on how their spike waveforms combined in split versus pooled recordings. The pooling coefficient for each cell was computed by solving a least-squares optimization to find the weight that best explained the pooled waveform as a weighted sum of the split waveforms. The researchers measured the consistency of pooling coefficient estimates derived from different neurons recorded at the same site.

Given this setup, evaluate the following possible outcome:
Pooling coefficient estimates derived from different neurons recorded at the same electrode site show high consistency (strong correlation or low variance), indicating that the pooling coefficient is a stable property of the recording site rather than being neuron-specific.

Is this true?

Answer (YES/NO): YES